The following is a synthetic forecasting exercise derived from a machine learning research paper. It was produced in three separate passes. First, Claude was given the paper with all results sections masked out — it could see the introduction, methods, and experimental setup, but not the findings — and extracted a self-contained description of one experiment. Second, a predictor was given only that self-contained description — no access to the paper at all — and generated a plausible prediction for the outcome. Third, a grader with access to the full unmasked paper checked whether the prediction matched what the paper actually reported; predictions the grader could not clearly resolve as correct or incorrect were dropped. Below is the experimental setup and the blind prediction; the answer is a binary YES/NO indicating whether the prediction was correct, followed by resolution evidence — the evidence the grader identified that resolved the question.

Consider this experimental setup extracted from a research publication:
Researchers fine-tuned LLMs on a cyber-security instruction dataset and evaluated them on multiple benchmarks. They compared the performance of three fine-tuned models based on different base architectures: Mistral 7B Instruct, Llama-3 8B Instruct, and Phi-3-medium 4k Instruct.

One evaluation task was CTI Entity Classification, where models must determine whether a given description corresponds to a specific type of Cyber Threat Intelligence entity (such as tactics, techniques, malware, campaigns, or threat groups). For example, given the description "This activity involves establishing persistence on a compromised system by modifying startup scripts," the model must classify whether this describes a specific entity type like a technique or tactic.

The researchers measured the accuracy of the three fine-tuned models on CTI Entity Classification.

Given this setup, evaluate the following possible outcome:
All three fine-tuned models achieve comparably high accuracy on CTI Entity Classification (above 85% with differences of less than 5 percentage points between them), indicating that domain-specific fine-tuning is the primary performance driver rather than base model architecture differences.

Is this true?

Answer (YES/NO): NO